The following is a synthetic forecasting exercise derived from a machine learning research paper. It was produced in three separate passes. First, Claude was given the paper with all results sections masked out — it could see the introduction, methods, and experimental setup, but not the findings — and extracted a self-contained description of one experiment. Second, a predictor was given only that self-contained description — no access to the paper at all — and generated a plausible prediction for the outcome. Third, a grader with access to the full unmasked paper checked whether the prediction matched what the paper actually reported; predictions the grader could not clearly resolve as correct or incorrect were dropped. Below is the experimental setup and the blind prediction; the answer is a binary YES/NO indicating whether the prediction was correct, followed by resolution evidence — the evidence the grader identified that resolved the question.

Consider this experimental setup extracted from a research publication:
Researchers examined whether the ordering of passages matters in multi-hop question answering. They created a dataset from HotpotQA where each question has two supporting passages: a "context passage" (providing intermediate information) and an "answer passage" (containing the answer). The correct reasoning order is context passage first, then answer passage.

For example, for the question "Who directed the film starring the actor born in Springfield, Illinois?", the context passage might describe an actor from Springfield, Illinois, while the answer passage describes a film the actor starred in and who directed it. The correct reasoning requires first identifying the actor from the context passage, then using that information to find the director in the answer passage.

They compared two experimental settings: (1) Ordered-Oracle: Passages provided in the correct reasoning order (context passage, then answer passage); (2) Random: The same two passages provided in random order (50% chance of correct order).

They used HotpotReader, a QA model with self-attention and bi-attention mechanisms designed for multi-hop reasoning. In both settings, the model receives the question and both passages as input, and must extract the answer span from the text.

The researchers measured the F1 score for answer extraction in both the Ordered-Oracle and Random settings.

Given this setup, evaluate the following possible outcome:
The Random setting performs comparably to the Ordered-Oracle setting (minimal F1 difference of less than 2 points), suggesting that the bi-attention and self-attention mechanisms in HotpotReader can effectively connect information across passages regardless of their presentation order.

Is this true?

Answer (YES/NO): NO